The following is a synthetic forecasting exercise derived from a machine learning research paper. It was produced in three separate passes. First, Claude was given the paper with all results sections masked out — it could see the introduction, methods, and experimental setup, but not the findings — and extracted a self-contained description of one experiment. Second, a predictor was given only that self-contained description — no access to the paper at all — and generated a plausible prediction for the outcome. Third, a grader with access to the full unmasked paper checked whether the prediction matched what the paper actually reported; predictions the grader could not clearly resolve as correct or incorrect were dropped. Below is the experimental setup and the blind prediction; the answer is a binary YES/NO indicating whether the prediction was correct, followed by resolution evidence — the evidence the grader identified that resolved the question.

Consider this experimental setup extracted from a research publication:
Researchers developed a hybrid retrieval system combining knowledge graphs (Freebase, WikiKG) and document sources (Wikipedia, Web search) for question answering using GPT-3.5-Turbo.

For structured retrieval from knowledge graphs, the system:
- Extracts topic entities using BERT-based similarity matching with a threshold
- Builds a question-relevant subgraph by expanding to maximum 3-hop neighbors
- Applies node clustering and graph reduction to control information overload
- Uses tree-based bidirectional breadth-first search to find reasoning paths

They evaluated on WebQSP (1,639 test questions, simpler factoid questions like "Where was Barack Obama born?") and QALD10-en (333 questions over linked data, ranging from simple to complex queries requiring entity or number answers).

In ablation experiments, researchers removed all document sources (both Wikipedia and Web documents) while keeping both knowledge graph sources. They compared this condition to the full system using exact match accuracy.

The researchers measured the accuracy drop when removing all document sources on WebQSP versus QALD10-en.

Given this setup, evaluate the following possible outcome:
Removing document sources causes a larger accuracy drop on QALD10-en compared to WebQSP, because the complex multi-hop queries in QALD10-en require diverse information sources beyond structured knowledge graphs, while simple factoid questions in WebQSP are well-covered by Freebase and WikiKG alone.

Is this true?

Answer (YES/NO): YES